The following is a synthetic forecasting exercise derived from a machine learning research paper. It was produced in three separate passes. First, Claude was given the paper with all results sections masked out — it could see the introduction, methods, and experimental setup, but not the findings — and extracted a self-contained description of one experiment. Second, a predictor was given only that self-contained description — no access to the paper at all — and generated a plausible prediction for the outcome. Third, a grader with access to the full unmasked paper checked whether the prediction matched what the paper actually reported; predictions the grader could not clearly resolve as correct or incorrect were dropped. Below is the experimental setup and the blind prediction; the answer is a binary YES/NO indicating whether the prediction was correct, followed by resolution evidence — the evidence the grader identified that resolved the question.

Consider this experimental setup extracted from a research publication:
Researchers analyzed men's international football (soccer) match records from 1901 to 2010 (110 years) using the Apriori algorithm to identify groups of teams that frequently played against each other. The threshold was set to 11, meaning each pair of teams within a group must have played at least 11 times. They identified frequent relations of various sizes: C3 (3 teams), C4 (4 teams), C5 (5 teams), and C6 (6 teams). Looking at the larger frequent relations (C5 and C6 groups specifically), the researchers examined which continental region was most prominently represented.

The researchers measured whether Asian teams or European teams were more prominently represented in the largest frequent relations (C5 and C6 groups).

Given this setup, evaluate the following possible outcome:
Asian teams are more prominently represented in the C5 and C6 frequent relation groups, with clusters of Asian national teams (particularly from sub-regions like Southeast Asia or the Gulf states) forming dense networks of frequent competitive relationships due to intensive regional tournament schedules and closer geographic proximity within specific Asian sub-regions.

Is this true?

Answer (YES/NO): YES